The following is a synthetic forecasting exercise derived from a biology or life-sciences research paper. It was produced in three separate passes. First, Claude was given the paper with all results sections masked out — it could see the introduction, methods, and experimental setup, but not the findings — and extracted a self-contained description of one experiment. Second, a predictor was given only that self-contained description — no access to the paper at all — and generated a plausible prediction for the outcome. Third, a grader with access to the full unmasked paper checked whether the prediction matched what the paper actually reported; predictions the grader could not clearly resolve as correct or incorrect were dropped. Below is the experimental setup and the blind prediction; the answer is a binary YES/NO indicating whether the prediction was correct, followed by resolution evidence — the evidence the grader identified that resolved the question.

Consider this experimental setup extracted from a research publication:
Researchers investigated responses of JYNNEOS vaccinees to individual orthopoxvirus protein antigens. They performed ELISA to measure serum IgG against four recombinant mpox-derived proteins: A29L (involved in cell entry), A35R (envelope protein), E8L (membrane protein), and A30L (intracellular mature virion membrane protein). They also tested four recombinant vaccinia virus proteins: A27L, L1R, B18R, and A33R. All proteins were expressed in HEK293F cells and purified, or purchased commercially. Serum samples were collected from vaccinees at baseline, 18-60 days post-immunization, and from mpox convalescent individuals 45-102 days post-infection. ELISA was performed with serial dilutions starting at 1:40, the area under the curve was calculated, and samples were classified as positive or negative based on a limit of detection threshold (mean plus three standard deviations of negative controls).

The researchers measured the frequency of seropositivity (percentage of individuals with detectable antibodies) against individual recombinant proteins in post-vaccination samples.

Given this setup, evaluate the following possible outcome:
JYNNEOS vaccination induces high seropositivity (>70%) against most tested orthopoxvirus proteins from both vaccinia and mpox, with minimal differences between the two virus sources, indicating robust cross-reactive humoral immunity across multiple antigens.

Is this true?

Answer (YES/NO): NO